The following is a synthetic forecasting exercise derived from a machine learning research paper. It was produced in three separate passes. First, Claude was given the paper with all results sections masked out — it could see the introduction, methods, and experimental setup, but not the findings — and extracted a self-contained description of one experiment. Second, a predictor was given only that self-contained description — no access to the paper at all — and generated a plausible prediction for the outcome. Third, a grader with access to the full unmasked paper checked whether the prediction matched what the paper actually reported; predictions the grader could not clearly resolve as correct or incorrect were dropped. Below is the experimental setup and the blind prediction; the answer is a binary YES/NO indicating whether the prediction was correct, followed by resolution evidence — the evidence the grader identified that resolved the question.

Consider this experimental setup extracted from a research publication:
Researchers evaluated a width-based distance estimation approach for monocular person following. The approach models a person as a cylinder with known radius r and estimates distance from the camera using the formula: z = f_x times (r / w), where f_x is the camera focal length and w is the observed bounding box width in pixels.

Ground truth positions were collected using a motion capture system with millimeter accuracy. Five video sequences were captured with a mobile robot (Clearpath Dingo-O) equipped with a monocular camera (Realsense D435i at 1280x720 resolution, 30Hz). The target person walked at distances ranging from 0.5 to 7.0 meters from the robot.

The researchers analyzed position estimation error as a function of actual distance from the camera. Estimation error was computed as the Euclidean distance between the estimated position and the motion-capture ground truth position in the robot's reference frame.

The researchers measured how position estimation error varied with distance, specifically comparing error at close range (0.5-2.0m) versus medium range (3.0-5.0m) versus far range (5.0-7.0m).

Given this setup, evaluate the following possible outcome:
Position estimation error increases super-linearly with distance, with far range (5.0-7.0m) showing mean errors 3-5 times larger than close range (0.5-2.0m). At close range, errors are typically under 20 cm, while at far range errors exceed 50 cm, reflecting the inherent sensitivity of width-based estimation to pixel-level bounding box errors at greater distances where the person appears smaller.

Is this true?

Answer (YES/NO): NO